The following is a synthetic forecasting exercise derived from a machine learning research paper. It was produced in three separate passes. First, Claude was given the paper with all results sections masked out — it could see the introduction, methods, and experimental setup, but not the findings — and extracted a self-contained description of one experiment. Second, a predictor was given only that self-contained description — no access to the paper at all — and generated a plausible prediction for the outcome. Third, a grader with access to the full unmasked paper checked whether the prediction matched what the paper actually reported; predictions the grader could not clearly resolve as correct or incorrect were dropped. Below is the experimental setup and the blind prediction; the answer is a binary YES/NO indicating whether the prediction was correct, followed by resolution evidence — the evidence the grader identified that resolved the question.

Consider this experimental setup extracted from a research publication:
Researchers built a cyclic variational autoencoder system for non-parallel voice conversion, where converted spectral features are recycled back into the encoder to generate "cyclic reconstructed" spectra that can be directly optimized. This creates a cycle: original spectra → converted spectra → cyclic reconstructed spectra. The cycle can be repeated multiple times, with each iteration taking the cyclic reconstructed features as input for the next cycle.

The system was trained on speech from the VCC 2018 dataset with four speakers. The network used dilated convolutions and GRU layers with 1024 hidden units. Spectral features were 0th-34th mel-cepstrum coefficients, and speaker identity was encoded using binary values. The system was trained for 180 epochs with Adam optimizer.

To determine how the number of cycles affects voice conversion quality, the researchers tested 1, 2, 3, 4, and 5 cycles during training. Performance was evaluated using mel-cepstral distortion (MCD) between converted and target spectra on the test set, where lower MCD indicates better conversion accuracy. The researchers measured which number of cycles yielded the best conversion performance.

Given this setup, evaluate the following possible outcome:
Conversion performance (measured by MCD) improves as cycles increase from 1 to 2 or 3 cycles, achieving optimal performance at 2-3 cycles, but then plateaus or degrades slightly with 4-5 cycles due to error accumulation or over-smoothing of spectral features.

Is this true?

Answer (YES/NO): YES